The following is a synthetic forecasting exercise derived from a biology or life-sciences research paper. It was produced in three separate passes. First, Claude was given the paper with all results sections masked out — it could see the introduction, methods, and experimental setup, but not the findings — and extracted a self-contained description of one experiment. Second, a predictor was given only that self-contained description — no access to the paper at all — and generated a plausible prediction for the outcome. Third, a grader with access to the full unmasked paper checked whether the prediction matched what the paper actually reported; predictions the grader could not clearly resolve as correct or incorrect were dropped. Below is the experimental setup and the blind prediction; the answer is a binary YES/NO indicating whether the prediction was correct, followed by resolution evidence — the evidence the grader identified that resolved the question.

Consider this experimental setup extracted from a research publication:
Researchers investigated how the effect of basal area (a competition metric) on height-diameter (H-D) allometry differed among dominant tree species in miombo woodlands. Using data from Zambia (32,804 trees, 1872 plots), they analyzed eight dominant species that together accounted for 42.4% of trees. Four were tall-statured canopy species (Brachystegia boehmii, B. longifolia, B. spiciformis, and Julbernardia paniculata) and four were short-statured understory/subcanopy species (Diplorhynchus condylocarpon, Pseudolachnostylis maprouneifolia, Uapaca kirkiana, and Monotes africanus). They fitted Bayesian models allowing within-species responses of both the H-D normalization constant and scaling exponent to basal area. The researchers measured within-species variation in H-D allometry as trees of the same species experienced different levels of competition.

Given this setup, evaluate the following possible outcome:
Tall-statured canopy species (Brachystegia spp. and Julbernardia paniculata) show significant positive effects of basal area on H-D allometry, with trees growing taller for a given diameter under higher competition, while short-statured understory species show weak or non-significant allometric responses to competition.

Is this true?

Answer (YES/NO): NO